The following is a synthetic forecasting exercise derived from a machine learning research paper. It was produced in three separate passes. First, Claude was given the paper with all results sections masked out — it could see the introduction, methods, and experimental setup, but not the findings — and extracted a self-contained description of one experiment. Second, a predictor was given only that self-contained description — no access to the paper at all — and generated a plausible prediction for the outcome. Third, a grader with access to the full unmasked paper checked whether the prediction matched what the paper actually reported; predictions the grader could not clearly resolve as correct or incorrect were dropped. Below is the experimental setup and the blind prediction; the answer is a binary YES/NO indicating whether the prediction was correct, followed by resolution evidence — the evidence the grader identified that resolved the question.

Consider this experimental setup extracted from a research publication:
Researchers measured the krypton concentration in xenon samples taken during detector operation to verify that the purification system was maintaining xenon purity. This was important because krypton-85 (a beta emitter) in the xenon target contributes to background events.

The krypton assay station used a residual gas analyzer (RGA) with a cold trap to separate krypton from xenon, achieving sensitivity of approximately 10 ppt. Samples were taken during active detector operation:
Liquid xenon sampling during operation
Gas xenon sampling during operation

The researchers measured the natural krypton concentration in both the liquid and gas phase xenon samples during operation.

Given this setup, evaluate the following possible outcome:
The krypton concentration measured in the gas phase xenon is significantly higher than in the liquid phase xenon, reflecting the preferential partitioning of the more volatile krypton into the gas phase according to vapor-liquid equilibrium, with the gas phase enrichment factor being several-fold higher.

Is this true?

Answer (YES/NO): NO